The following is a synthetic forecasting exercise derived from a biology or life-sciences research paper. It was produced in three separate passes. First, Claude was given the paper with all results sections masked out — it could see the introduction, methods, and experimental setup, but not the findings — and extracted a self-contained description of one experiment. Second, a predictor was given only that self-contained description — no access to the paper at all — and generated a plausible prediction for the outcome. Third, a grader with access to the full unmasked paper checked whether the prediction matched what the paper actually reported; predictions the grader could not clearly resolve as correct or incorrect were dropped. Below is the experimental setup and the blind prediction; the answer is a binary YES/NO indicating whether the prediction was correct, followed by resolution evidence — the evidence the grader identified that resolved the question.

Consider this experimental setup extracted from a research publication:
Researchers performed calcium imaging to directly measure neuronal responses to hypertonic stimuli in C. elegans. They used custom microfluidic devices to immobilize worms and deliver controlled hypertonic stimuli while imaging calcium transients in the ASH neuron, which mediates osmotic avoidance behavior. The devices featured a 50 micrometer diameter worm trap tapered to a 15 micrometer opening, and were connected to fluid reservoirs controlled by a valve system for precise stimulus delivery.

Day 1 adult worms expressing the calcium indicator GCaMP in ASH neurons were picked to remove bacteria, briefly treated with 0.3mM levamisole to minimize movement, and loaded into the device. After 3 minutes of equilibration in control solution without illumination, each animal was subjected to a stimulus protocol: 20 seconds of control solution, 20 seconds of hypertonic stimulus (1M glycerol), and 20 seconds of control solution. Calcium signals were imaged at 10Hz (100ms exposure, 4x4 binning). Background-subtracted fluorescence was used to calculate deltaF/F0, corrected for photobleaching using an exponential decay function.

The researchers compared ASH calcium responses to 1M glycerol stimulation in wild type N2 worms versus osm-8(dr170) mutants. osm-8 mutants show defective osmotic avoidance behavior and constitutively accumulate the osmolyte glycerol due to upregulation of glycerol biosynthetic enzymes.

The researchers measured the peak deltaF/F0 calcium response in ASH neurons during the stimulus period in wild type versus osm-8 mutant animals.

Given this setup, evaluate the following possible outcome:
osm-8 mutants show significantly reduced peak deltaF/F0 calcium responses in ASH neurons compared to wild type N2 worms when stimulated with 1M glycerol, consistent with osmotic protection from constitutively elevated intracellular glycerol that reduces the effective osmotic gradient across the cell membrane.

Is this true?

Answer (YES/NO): YES